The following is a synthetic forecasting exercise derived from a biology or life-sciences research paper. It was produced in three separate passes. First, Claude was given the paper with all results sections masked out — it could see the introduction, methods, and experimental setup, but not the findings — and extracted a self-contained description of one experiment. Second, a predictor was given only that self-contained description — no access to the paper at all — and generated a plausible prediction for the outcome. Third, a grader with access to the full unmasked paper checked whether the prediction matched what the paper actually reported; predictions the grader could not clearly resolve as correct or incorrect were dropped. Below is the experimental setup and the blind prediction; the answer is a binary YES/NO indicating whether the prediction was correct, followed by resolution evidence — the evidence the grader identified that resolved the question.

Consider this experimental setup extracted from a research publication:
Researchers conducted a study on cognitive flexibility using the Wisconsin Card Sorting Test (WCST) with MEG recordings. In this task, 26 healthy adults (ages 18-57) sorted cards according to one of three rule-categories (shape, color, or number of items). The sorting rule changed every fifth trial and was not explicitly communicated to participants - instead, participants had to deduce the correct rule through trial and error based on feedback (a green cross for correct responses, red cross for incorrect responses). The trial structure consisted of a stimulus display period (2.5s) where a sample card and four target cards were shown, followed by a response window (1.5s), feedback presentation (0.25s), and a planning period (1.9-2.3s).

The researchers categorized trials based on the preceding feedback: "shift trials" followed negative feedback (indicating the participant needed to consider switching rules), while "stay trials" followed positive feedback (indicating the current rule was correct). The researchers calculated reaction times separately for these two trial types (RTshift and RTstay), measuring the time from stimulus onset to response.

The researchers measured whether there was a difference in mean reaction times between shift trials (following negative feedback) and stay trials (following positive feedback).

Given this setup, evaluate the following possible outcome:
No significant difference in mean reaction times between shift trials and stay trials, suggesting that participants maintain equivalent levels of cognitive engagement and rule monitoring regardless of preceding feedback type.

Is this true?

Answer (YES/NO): NO